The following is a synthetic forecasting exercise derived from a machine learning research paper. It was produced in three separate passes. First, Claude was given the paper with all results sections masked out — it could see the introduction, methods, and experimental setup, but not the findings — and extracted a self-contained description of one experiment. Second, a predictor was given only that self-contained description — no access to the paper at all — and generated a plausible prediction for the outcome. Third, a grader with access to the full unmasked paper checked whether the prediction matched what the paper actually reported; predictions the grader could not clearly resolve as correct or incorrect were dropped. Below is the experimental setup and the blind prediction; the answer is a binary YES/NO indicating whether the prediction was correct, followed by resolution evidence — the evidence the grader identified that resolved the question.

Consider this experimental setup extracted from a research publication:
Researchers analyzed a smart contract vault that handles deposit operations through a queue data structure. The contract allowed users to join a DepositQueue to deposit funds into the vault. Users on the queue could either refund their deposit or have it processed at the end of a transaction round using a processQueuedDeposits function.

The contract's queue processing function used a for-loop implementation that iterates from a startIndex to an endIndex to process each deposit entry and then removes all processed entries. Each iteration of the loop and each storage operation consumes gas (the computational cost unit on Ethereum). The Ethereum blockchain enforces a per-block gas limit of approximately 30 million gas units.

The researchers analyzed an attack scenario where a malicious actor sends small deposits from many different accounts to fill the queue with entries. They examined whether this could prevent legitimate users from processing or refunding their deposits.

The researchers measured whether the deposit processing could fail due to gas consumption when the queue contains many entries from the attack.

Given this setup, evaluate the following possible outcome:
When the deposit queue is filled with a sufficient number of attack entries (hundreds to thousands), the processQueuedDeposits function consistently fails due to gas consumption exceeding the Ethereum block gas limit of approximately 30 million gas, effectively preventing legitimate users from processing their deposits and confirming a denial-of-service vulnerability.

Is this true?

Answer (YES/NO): YES